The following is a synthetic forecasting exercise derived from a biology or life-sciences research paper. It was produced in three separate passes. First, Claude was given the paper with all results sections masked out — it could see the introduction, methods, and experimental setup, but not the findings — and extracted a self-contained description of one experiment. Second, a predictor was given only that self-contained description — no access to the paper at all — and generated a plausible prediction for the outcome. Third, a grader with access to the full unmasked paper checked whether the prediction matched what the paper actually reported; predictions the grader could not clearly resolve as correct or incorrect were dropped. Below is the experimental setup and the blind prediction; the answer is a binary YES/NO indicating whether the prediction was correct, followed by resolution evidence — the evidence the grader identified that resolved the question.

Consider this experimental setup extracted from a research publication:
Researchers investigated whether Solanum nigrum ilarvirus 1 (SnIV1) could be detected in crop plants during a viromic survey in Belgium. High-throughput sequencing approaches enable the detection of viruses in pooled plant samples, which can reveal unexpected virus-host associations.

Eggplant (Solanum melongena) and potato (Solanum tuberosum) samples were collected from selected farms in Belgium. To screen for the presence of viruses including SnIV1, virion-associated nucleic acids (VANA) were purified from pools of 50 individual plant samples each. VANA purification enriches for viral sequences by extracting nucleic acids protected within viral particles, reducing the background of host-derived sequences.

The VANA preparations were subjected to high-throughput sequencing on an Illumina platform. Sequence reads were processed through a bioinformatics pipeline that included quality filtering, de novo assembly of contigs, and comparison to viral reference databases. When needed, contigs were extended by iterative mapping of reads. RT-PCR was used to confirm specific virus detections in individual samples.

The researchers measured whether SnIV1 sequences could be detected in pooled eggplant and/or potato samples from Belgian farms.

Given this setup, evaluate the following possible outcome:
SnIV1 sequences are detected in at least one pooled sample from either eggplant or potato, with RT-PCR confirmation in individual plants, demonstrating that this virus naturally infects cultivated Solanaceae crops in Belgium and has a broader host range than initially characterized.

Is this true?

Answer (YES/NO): NO